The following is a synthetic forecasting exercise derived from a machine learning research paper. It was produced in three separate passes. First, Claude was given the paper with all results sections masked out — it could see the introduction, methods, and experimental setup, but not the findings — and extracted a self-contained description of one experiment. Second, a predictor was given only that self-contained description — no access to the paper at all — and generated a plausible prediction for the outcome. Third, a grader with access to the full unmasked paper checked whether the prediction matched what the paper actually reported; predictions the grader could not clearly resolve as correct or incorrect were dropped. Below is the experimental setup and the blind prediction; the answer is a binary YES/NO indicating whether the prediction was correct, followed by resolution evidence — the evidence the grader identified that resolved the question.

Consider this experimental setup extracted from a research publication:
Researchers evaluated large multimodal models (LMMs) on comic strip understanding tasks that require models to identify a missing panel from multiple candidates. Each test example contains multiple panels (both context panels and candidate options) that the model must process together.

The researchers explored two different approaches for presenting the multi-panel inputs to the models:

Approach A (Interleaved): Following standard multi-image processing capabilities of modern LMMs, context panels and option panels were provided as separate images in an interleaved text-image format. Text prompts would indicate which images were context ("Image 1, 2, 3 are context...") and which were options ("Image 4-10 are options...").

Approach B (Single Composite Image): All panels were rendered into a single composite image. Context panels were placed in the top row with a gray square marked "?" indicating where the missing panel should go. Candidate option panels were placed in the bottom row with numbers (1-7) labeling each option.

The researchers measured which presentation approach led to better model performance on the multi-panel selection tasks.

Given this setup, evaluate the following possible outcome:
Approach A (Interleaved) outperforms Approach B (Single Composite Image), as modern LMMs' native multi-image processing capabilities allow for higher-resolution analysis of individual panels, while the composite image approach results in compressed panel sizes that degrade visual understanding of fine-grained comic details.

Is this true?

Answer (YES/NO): NO